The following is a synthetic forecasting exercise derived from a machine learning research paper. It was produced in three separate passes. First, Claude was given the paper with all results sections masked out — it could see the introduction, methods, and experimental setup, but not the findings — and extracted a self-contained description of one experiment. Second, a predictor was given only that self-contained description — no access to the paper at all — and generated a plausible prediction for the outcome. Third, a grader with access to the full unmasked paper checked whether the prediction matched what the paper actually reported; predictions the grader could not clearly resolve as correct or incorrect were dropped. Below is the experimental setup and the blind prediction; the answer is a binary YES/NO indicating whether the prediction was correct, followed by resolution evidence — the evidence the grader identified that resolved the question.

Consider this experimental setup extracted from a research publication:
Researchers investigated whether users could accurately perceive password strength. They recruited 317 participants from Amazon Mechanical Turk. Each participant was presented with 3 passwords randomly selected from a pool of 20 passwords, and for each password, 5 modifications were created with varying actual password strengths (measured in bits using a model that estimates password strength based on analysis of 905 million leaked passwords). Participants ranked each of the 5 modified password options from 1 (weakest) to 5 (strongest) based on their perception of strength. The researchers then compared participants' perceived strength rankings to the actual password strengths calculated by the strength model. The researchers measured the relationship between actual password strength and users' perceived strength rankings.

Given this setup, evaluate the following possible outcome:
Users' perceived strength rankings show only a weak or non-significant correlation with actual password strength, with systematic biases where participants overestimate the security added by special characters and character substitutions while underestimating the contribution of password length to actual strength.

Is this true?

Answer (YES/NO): NO